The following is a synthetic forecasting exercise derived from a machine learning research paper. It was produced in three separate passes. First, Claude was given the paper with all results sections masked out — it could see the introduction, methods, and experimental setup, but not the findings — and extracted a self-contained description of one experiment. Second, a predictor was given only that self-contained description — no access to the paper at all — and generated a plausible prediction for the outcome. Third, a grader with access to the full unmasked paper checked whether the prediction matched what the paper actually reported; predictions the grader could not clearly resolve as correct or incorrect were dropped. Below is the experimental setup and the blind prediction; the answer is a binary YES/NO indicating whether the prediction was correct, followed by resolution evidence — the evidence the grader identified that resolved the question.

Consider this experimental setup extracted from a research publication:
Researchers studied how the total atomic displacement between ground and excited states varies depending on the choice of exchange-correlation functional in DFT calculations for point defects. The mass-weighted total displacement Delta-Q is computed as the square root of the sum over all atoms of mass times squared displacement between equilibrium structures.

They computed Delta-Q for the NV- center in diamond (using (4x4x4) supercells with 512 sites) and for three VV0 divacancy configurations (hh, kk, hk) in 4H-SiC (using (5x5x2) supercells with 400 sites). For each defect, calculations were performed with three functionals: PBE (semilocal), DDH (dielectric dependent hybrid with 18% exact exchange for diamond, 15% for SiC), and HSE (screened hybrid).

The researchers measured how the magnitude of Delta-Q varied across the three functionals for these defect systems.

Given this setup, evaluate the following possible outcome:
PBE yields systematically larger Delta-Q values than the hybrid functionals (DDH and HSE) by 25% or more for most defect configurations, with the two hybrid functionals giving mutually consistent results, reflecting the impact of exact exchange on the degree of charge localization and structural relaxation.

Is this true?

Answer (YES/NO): NO